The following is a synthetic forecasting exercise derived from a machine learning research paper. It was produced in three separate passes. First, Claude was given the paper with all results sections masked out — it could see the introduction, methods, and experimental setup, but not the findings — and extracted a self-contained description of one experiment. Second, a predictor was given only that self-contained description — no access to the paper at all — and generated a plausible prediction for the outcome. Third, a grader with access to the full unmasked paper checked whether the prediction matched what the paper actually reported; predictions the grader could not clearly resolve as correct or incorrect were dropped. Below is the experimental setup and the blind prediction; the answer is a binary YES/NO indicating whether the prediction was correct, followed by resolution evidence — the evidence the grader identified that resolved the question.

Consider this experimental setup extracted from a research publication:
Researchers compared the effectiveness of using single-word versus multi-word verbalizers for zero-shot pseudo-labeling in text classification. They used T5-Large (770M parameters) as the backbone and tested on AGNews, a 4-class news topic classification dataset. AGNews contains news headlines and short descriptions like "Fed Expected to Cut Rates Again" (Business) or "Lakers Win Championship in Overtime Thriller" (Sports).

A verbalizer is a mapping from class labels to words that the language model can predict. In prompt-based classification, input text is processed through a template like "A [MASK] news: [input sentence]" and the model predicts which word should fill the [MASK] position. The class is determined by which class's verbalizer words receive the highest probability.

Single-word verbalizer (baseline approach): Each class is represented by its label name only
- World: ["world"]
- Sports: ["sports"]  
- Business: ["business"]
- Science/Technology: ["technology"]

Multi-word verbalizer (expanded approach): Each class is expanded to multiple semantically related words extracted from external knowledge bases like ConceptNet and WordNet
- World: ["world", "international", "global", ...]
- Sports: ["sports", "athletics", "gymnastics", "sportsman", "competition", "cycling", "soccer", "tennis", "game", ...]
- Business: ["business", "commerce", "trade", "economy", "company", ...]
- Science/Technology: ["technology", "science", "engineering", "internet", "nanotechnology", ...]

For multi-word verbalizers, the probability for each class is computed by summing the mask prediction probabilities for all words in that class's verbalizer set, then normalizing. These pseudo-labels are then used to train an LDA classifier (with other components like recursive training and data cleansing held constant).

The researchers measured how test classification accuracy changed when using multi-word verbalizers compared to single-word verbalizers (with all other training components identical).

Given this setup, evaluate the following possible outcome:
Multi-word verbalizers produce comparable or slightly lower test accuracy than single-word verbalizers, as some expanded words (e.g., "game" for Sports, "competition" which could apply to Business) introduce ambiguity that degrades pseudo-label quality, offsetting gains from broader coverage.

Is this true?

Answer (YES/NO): NO